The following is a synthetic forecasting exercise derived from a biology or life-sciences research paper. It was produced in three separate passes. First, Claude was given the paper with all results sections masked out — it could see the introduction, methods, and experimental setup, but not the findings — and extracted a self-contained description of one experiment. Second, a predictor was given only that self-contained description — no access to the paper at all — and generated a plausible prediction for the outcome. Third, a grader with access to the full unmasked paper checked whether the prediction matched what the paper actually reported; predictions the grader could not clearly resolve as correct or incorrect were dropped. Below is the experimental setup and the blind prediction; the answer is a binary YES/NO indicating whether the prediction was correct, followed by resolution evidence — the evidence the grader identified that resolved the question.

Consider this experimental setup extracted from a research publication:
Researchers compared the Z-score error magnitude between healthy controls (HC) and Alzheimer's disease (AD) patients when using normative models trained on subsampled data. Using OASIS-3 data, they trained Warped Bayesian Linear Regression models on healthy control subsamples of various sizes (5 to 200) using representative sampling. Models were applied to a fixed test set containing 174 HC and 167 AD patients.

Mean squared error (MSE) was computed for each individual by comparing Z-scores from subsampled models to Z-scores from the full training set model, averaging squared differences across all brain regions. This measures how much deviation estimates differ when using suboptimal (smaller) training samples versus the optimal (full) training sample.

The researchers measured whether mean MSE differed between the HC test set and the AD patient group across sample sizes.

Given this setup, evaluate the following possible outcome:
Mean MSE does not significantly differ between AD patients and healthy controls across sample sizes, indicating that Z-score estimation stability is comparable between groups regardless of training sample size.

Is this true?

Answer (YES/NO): YES